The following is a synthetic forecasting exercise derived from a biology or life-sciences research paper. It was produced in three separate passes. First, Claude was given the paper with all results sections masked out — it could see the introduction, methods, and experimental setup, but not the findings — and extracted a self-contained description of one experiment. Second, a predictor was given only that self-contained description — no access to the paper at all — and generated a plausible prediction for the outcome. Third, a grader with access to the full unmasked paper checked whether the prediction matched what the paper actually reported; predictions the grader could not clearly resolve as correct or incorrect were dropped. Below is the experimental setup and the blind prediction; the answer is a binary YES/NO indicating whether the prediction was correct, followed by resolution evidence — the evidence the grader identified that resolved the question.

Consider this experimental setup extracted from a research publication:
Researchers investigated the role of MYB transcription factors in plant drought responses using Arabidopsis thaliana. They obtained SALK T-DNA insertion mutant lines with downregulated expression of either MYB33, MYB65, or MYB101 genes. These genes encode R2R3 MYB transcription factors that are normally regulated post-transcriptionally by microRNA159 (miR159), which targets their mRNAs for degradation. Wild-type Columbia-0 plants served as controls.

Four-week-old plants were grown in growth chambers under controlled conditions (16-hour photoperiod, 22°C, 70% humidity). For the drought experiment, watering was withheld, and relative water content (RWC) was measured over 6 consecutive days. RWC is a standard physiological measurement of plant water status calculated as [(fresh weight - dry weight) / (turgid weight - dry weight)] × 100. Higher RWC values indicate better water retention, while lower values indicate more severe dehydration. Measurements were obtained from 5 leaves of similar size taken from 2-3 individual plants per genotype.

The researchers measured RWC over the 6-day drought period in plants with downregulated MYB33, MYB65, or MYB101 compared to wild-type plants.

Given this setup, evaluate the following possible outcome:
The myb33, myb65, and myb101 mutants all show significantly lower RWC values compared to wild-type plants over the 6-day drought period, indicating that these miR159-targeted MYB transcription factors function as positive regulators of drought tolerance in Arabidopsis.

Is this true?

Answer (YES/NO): YES